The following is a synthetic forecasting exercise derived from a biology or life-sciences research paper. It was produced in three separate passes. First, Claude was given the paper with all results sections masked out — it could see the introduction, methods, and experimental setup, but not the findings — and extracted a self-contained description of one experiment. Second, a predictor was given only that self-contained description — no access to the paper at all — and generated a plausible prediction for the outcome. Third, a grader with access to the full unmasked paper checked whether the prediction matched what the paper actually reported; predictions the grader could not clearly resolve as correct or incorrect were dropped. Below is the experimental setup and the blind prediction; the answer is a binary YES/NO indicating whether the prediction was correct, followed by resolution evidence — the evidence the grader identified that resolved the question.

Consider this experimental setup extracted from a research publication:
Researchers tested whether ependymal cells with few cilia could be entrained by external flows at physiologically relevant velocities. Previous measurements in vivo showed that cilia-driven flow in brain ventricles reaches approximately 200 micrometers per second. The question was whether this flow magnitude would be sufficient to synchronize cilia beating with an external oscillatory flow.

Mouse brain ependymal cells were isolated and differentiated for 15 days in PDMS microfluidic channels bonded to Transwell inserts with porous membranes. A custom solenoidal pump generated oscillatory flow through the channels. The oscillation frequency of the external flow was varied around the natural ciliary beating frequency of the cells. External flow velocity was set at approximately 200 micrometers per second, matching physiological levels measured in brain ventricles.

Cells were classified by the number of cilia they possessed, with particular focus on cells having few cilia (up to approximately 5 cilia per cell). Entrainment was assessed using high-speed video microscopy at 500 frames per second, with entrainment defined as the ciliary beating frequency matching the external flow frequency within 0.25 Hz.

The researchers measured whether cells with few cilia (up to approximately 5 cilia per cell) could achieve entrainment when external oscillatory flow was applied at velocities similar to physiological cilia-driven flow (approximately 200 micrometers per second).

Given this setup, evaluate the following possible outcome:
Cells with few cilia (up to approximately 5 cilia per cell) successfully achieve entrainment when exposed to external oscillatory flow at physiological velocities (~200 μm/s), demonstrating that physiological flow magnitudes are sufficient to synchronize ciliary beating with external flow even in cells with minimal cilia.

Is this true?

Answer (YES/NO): YES